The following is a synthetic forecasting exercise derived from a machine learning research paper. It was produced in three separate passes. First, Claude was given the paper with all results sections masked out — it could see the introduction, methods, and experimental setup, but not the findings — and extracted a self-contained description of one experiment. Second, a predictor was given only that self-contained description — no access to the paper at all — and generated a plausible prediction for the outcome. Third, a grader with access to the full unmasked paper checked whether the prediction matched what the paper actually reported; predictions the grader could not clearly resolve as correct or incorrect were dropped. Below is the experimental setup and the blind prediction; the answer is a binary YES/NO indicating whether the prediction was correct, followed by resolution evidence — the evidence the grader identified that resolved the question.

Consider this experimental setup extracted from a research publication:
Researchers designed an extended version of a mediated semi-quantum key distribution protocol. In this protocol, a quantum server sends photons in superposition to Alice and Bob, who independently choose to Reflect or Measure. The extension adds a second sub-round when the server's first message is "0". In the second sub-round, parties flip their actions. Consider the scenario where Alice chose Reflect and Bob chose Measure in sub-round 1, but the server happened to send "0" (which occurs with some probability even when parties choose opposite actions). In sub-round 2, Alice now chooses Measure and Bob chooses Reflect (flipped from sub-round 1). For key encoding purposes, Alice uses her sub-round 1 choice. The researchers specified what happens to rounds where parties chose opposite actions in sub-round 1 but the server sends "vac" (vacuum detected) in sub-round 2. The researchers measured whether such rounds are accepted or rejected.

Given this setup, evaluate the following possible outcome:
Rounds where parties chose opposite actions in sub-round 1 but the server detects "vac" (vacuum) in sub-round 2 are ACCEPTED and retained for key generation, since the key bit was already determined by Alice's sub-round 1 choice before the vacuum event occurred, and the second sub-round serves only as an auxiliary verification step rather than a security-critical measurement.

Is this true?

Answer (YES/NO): NO